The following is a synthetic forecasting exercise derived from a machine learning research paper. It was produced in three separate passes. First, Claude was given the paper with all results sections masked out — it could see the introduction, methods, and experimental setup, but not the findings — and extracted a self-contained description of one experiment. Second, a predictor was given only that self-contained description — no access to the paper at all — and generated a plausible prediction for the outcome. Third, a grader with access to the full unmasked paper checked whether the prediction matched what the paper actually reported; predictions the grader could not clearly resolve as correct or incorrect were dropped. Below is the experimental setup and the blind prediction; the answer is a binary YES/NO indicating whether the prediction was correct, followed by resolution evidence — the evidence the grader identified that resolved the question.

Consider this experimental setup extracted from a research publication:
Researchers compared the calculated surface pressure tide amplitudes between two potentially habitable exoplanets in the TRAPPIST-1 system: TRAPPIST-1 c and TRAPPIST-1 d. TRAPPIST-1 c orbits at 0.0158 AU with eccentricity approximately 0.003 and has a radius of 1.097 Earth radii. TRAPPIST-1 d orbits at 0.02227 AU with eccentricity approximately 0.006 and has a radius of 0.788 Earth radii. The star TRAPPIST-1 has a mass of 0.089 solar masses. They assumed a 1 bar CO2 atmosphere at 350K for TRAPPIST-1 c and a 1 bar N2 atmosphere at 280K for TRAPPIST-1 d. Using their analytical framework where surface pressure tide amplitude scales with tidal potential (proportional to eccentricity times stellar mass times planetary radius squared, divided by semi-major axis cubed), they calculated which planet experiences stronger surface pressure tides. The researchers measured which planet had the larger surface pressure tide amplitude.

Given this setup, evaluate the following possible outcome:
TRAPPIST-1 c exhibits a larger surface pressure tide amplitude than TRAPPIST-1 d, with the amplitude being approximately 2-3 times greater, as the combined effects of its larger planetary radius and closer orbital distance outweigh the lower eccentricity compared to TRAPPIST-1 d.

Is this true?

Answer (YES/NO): NO